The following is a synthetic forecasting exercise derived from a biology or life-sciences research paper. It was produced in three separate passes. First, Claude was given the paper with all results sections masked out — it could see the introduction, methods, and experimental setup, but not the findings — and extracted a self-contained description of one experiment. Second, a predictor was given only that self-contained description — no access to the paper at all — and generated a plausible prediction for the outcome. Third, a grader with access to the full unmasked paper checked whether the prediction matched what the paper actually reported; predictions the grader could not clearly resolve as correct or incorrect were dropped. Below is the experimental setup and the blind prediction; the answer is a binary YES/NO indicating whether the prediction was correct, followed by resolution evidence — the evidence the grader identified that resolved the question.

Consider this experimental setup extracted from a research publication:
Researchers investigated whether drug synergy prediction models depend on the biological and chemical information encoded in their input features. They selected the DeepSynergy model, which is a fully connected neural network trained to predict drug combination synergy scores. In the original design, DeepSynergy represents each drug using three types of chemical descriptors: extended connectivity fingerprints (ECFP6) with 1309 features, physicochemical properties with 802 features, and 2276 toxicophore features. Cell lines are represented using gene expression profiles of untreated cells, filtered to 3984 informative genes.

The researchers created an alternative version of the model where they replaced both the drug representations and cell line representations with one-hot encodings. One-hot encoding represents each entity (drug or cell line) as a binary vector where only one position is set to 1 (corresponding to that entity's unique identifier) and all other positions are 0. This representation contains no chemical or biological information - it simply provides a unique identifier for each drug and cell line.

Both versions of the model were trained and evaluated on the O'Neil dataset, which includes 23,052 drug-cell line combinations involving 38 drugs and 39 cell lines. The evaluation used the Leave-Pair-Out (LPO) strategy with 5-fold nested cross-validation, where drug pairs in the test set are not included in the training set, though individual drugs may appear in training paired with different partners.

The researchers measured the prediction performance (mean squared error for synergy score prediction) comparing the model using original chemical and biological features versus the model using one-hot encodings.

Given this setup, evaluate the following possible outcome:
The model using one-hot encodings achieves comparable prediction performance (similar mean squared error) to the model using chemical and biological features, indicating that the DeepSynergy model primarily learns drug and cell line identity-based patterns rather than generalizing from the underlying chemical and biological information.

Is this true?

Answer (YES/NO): YES